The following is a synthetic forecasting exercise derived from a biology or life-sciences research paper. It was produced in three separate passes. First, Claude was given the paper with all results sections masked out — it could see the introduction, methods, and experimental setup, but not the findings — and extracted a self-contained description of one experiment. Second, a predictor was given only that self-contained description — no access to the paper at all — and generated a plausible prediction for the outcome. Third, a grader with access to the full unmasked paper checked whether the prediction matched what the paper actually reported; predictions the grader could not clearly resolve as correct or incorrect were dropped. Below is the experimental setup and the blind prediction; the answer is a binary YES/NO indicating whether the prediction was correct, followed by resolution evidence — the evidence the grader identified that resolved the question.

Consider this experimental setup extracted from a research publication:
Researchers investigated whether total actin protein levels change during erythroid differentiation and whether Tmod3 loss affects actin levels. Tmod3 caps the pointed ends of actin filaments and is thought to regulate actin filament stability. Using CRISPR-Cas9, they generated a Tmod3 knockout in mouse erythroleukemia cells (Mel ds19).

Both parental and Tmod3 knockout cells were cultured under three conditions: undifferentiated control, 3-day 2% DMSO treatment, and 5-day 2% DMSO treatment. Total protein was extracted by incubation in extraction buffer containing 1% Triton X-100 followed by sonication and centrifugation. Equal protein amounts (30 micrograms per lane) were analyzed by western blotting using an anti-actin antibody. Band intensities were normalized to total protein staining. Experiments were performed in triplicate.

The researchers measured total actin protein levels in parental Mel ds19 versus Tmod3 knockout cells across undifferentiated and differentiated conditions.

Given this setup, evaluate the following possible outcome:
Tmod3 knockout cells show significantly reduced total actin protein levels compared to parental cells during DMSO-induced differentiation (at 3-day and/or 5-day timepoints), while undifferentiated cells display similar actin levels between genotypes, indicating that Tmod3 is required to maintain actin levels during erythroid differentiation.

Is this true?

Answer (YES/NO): NO